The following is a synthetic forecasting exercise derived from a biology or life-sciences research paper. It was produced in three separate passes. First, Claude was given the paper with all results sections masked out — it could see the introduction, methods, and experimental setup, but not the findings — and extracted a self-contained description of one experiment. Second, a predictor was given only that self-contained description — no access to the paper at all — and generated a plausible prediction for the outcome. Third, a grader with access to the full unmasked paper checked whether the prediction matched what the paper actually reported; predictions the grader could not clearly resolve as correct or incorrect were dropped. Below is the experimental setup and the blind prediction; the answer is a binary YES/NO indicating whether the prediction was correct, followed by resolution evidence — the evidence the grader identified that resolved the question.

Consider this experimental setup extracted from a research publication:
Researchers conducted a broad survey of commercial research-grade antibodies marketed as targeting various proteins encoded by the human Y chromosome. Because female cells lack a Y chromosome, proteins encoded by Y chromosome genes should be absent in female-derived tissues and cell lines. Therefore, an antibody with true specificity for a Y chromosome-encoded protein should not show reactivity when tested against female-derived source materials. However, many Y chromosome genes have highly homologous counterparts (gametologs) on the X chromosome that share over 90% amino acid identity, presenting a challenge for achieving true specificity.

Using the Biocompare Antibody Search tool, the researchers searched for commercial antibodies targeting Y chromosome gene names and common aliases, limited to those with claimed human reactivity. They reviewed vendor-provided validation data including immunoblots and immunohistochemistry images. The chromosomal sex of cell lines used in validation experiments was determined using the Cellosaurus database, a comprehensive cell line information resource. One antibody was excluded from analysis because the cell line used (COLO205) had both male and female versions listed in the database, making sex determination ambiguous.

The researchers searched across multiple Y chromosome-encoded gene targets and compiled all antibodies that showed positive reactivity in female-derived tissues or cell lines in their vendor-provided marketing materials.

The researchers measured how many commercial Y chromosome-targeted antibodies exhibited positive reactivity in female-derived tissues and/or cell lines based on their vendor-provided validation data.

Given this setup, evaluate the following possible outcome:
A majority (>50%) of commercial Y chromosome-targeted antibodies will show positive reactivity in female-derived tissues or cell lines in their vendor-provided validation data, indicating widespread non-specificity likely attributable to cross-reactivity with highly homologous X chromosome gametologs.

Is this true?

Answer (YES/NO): NO